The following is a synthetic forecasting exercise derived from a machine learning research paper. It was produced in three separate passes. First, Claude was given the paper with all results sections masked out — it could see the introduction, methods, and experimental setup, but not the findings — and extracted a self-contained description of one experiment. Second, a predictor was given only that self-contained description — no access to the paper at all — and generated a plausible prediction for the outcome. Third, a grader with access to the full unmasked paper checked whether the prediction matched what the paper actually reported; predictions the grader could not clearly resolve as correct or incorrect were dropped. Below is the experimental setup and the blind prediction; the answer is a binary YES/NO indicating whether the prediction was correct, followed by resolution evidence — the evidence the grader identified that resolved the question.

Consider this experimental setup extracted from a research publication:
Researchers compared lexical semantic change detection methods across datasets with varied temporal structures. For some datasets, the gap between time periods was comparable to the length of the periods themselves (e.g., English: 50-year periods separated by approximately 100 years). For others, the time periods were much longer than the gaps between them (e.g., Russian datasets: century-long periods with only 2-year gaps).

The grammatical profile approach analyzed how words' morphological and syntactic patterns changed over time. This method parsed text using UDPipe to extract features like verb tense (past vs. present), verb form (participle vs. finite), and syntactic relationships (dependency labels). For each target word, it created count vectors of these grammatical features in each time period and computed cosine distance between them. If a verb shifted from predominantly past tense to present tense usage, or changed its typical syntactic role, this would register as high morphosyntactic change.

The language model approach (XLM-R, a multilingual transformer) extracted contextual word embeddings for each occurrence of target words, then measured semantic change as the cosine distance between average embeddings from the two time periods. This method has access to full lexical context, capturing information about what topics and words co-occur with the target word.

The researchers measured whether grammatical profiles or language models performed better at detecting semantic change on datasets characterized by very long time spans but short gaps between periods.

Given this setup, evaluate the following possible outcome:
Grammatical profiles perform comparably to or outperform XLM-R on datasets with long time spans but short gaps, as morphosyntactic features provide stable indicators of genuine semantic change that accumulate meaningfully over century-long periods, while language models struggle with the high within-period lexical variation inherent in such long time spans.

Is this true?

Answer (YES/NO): NO